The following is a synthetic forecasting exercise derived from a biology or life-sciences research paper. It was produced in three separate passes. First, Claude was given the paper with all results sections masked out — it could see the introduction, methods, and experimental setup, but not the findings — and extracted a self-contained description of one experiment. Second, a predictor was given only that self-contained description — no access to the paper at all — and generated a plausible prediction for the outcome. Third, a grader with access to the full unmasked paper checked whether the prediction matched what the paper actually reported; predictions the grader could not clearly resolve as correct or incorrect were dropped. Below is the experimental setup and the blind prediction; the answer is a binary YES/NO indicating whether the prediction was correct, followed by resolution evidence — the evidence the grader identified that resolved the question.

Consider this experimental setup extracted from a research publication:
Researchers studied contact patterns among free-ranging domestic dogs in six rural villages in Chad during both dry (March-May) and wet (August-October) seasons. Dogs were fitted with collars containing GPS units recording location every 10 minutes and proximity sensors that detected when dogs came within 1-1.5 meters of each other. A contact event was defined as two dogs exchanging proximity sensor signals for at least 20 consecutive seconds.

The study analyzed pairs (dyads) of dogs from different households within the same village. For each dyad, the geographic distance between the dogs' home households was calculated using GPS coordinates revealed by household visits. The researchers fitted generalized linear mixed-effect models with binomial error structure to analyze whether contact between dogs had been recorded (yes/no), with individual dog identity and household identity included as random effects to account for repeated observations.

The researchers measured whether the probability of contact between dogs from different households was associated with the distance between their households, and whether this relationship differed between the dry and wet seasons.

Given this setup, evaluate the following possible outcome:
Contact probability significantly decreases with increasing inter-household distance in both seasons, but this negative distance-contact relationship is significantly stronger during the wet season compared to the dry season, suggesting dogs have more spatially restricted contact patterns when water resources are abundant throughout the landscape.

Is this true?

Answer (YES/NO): NO